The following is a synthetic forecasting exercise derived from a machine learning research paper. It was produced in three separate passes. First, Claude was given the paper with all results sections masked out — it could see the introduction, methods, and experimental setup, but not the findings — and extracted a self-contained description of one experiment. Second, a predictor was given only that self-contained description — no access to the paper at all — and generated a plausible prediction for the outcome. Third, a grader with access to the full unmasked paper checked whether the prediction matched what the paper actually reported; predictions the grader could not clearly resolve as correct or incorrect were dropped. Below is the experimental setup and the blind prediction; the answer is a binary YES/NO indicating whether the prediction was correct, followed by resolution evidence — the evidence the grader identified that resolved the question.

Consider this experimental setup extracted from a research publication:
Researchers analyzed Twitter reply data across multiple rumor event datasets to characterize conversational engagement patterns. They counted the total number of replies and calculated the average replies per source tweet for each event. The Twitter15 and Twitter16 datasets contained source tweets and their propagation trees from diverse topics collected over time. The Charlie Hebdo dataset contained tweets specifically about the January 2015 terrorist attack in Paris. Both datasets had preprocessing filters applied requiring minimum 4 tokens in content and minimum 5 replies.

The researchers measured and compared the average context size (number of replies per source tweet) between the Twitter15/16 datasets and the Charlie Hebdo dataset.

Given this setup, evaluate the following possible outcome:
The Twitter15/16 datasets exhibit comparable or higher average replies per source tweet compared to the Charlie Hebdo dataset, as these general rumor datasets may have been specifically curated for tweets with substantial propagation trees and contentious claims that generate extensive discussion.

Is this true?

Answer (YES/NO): YES